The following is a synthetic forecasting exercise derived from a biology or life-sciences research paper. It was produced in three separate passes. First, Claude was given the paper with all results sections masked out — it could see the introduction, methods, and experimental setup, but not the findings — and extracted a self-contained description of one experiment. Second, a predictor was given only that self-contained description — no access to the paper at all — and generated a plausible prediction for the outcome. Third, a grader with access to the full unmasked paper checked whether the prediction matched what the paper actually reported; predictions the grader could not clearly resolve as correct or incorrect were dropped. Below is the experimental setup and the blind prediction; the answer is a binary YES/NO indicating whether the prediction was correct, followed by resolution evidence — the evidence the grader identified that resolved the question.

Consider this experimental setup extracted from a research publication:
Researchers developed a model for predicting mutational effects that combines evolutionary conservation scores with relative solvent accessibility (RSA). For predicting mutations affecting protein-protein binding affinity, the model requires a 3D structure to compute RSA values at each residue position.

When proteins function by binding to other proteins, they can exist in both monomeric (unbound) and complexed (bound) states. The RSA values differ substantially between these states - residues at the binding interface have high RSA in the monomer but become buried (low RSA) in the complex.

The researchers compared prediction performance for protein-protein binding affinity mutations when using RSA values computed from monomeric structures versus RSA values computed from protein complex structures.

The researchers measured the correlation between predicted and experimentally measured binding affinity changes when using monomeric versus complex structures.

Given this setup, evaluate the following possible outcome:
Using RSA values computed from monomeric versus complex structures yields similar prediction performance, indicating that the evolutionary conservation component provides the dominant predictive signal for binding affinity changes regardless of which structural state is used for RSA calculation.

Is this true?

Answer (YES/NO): NO